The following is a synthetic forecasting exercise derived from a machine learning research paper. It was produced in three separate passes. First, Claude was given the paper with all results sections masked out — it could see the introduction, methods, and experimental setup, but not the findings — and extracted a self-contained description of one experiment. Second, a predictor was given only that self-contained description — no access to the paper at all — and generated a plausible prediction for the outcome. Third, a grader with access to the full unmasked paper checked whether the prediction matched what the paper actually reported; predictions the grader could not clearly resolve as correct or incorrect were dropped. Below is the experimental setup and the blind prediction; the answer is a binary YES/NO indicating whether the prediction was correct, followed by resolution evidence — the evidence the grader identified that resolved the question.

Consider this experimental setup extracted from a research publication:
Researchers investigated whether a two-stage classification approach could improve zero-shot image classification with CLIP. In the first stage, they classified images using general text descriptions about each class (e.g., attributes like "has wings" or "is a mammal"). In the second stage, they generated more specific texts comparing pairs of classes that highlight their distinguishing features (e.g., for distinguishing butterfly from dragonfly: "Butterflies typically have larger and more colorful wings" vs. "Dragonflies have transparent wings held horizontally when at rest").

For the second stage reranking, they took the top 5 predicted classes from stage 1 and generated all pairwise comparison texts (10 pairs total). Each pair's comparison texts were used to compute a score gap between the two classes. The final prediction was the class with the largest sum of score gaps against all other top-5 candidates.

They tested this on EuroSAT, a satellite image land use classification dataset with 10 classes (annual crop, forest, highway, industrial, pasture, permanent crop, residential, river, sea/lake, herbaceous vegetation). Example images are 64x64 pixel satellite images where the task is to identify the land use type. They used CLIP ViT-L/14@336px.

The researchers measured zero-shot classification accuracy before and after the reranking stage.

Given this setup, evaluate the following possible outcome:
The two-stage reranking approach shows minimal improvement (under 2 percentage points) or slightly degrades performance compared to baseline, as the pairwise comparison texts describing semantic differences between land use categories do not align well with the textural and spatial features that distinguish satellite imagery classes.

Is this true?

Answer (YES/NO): NO